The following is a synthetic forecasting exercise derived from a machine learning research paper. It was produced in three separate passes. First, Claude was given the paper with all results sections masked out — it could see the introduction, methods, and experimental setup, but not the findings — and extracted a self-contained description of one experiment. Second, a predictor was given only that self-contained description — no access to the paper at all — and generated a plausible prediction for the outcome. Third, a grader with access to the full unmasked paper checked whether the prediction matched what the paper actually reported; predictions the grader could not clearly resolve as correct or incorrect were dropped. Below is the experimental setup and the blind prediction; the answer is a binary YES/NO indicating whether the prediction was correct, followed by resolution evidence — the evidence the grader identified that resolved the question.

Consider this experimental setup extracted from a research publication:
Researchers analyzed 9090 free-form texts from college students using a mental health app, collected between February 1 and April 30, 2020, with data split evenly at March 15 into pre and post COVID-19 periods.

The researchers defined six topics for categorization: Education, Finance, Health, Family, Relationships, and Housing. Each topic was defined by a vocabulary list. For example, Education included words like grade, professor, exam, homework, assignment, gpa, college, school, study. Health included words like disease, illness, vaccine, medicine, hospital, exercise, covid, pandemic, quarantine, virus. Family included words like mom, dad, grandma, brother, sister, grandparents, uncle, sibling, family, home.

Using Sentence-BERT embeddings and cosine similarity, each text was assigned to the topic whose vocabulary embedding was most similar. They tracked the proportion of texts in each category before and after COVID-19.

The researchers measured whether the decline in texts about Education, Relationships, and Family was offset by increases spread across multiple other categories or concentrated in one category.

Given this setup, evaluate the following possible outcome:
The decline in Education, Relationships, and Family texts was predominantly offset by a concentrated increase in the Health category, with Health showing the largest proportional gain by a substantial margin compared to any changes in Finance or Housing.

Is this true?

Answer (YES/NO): YES